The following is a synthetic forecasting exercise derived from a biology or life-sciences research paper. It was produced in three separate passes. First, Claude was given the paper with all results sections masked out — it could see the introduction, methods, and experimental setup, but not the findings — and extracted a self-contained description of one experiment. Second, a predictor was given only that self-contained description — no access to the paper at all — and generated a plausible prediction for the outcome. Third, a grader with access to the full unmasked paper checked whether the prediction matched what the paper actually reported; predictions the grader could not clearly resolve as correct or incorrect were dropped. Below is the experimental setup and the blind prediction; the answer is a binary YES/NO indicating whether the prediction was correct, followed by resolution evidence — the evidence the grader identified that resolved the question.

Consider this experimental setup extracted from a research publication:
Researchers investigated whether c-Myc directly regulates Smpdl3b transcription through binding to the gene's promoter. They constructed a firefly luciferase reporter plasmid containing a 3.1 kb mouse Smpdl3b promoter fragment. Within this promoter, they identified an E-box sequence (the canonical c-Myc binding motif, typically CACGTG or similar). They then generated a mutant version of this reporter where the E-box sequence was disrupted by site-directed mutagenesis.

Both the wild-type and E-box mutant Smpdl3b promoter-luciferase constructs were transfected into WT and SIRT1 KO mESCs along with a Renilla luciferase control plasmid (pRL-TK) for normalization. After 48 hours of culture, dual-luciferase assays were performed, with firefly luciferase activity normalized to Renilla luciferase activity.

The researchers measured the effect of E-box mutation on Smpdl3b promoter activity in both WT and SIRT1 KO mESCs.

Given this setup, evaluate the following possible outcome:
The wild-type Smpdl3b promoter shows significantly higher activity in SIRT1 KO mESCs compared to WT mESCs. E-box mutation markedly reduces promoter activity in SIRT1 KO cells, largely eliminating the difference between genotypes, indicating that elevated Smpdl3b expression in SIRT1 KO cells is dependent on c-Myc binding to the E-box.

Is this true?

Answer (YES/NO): NO